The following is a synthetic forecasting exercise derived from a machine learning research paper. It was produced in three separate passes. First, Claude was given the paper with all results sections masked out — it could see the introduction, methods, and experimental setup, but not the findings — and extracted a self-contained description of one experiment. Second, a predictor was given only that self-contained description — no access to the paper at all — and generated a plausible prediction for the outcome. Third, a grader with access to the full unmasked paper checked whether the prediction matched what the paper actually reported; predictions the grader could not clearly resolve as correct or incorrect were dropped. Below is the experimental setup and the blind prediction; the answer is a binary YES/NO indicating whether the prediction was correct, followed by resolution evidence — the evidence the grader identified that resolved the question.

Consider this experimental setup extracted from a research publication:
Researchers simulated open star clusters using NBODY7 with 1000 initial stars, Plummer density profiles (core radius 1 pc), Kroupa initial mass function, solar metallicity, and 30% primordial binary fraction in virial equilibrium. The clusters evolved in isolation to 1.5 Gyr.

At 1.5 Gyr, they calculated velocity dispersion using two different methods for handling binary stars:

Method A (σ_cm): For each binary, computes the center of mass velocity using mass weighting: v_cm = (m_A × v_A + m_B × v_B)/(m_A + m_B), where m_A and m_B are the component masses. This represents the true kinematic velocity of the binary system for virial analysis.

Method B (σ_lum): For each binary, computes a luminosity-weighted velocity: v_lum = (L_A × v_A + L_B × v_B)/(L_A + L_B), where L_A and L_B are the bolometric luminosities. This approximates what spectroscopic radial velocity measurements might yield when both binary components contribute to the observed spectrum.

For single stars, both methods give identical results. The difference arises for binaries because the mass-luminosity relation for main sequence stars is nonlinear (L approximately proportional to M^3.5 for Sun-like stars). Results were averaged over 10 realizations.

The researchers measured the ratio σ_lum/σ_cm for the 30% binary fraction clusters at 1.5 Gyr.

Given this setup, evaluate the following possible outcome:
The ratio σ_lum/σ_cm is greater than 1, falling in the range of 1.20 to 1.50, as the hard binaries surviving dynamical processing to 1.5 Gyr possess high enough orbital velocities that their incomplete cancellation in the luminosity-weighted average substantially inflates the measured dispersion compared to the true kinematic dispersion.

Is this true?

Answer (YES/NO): NO